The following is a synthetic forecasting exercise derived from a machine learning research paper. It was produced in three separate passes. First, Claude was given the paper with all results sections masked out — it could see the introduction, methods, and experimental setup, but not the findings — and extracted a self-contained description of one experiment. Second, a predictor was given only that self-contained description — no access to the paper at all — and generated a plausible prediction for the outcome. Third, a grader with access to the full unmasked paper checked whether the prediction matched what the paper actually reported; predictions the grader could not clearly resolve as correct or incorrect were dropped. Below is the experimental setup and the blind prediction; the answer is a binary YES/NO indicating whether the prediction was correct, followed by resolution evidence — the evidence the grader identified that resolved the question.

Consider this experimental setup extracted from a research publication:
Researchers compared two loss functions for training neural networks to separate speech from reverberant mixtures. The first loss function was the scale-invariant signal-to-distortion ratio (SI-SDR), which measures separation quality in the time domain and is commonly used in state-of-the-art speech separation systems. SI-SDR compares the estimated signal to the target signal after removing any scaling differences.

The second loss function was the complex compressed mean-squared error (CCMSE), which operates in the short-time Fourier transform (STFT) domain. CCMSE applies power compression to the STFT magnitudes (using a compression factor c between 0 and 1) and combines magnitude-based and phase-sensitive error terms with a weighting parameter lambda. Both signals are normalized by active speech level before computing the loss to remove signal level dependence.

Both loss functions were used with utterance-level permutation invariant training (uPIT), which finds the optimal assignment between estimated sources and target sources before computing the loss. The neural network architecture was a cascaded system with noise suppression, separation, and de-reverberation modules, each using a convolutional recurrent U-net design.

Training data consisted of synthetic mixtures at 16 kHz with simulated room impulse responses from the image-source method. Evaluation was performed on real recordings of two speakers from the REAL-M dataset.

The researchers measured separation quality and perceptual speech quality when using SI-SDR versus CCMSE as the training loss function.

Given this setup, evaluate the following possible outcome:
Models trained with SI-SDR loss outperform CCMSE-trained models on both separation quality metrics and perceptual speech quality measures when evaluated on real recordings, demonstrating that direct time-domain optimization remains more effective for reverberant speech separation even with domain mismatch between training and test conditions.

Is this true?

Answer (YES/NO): NO